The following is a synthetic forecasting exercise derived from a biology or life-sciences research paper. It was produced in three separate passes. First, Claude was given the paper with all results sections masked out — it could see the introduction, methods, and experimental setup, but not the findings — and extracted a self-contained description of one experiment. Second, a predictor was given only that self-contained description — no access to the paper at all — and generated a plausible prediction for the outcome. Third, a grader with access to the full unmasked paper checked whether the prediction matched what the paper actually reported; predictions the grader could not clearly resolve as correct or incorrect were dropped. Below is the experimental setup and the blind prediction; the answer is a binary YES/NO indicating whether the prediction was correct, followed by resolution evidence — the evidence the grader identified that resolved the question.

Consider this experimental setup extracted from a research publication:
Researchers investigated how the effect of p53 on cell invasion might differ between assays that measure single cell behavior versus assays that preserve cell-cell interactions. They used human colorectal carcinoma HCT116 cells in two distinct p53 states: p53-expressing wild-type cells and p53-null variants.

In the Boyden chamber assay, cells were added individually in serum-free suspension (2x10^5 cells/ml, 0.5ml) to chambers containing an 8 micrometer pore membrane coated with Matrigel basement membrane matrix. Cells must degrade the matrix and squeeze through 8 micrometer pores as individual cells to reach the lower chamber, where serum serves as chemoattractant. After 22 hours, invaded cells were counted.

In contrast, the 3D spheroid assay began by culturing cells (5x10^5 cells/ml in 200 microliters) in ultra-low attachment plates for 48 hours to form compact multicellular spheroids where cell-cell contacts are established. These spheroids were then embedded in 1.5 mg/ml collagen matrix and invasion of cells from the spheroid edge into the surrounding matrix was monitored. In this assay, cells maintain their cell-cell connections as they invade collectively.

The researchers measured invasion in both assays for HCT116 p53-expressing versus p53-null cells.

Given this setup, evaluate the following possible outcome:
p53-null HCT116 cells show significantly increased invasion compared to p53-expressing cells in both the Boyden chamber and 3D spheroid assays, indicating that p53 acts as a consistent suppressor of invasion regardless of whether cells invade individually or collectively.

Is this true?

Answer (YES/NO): NO